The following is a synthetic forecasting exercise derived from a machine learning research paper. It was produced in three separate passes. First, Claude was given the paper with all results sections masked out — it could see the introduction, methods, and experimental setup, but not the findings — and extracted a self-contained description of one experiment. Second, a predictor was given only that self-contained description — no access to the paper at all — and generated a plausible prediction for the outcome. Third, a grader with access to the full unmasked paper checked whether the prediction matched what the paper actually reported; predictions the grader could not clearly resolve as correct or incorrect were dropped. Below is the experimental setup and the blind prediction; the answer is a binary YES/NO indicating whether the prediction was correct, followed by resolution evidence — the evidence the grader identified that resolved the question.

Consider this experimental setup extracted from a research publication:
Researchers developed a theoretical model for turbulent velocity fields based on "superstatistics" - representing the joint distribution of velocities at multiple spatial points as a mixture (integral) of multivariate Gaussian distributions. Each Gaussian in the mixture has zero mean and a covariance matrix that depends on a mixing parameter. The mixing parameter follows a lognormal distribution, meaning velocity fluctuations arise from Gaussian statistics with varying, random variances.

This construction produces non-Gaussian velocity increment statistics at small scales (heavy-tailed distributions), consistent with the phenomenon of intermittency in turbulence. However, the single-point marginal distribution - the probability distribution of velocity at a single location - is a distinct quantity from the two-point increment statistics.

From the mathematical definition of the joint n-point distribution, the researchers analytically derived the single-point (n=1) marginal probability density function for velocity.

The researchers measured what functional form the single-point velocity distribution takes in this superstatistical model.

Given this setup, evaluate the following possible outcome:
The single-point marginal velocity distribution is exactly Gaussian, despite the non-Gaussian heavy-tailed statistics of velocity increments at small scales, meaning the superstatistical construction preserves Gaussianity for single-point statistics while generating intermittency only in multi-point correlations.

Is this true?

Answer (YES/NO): YES